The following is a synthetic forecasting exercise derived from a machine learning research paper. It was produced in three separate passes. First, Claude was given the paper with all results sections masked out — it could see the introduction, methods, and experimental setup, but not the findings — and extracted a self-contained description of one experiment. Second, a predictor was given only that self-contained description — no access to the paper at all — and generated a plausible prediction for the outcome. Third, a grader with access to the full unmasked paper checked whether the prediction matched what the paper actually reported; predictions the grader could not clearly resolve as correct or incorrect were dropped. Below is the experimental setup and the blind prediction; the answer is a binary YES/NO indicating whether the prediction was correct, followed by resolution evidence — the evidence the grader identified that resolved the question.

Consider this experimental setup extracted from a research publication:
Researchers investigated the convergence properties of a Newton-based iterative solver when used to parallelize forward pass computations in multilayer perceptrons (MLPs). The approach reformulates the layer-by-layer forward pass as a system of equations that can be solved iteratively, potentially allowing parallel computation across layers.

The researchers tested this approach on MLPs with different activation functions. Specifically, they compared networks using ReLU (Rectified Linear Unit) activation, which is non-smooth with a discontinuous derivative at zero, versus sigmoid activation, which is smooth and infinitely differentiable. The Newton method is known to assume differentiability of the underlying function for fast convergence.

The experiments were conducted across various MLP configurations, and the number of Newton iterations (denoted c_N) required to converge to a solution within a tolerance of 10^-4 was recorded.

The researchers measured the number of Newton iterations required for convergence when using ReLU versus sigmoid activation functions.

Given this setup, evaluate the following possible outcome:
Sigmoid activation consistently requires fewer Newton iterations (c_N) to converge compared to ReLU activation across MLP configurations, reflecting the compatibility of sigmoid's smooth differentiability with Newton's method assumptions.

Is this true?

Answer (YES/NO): YES